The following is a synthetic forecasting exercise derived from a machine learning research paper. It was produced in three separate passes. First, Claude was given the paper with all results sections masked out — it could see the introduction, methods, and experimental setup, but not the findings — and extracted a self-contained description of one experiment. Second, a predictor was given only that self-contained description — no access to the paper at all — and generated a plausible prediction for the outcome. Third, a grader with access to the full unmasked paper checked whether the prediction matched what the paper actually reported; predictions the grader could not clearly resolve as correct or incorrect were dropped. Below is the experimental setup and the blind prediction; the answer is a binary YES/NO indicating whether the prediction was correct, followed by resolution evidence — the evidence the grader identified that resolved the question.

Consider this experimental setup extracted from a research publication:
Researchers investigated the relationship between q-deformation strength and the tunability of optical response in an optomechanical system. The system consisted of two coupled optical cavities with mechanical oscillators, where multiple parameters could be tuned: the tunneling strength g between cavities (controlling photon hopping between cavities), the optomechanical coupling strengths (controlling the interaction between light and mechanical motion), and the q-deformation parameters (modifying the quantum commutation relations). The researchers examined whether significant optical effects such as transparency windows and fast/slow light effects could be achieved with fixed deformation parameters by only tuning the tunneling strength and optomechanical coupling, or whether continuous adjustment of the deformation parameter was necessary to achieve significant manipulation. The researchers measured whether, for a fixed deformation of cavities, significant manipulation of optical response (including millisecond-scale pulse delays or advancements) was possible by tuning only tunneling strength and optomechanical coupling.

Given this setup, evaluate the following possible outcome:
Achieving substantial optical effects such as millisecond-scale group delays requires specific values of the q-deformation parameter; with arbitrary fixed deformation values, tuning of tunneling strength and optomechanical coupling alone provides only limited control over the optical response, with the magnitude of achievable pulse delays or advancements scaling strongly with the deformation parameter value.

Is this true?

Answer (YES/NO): NO